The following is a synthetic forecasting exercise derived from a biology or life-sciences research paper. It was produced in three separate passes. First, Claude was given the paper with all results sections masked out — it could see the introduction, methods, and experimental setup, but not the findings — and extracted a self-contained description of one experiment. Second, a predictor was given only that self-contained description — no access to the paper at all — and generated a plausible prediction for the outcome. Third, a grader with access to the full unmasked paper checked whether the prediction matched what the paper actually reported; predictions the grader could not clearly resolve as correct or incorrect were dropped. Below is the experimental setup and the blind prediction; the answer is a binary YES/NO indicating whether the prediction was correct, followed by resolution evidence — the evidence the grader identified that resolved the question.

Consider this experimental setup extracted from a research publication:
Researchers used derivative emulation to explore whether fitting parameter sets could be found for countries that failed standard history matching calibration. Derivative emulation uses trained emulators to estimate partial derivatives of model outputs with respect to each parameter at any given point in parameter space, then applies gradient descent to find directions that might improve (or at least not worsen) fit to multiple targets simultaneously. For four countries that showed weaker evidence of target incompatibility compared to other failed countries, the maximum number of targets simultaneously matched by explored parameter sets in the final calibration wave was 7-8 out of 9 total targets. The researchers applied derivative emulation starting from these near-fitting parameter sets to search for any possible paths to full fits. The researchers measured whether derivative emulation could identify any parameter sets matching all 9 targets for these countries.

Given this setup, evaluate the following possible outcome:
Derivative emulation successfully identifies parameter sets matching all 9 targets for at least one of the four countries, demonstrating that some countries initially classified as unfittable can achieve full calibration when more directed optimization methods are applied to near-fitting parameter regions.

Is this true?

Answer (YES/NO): NO